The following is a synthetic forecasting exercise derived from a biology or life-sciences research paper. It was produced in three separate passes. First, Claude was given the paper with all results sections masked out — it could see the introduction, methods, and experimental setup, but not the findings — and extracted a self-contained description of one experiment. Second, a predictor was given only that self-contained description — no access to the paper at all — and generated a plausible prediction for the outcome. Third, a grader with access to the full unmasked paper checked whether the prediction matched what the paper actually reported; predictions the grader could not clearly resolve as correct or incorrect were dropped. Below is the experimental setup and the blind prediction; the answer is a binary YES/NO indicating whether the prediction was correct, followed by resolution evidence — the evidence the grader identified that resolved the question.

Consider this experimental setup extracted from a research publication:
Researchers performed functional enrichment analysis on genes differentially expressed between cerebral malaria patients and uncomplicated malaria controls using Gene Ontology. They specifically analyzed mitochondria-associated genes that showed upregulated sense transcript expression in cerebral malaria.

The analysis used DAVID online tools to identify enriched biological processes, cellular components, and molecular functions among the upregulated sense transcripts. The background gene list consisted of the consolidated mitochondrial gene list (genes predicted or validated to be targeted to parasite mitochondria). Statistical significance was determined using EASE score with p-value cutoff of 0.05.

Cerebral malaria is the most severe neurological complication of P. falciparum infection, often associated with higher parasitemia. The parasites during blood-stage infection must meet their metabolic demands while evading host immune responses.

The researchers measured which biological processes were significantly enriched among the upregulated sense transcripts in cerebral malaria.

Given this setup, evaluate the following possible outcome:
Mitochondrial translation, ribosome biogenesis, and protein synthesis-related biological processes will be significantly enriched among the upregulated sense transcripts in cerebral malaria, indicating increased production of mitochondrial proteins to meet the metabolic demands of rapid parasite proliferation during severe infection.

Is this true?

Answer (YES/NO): NO